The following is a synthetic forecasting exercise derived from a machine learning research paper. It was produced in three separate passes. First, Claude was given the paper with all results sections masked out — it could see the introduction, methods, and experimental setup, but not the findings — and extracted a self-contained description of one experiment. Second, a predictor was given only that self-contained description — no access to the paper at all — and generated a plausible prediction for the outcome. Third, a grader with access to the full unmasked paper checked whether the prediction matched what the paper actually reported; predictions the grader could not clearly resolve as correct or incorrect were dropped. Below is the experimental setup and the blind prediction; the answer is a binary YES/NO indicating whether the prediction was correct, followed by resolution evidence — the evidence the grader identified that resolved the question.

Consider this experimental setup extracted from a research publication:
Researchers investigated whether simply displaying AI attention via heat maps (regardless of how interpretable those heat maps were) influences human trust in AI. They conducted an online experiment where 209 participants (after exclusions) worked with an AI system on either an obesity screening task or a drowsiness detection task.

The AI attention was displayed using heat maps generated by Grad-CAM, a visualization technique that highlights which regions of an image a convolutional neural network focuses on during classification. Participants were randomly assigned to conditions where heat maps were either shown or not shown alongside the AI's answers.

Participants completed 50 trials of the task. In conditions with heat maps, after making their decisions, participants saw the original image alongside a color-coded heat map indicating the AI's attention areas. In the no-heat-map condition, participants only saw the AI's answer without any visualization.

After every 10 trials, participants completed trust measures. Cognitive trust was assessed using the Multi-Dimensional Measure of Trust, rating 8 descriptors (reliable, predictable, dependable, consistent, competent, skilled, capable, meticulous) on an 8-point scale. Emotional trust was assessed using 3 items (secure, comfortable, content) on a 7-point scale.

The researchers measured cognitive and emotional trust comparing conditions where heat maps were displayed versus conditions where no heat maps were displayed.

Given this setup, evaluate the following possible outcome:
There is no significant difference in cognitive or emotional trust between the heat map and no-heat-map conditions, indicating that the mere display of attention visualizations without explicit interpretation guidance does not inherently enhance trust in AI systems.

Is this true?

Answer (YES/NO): NO